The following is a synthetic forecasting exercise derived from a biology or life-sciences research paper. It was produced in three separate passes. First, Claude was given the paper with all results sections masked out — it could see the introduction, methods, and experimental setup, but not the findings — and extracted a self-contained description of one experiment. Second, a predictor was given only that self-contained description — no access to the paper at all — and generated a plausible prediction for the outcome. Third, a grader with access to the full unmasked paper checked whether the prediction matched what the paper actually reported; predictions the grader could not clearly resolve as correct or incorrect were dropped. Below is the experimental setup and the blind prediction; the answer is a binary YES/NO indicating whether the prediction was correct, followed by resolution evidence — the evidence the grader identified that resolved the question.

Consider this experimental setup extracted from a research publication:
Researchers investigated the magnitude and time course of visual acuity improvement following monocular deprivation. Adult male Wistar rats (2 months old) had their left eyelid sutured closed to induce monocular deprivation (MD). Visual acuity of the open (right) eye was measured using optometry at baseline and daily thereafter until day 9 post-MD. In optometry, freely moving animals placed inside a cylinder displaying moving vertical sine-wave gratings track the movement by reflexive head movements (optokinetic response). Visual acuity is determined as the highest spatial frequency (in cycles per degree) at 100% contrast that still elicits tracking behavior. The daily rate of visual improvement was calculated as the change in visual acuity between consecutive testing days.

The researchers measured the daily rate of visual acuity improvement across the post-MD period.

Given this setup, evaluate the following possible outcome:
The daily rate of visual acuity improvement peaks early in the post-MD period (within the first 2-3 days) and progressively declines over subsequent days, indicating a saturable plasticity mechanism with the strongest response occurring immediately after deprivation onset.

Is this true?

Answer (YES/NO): YES